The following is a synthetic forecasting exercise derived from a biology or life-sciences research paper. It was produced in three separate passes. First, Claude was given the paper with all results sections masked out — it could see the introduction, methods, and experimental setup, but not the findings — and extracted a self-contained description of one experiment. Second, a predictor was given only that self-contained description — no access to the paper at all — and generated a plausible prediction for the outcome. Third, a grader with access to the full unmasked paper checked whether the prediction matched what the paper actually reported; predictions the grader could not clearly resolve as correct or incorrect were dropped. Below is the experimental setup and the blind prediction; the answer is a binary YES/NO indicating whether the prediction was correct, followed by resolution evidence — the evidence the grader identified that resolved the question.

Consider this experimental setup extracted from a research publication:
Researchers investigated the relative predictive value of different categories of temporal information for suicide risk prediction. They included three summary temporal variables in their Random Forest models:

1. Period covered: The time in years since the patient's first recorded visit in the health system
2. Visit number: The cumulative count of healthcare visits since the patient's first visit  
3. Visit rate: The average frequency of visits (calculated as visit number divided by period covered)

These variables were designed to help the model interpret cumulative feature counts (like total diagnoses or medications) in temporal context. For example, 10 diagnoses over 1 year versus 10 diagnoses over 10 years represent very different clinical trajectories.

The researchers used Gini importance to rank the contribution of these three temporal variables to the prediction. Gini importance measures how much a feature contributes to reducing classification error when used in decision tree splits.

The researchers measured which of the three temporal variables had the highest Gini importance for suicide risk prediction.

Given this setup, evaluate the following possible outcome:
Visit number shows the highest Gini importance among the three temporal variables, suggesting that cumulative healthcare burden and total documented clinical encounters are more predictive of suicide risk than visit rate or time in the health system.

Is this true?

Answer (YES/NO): NO